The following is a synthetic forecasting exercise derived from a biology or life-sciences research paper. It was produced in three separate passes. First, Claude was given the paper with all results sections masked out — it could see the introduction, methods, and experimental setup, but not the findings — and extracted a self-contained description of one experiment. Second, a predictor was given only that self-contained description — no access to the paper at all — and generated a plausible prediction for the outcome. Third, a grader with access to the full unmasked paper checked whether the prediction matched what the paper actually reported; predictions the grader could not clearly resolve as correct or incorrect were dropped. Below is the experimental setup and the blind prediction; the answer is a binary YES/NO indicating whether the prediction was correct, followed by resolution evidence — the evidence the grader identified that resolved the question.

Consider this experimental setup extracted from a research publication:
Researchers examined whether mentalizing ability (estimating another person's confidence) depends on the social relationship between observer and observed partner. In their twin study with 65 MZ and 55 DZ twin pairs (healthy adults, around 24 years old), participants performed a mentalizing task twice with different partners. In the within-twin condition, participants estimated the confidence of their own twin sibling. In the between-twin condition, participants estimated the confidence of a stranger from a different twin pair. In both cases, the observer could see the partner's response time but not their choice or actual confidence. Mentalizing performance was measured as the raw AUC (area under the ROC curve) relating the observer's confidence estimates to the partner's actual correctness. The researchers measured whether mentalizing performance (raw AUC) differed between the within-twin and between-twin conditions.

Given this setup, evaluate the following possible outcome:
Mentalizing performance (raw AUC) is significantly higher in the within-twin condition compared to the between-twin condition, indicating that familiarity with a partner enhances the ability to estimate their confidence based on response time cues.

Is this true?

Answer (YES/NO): NO